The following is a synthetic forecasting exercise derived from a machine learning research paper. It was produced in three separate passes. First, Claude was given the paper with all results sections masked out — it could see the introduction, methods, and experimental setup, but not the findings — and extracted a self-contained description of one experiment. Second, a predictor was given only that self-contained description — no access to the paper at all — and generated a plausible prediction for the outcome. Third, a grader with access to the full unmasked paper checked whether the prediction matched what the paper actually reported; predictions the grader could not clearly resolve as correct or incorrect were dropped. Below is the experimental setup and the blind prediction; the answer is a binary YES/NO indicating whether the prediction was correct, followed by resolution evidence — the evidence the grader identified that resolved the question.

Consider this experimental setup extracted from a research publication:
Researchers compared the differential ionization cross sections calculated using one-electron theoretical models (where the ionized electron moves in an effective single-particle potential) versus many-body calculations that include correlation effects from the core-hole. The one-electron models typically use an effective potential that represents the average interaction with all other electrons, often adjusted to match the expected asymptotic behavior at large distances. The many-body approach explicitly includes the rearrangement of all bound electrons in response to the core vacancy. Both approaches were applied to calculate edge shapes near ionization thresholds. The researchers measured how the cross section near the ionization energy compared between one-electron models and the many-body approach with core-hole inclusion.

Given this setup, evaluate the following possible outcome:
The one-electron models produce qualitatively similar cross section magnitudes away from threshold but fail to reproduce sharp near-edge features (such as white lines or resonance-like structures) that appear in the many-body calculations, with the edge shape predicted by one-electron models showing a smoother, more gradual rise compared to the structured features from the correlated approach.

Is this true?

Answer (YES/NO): NO